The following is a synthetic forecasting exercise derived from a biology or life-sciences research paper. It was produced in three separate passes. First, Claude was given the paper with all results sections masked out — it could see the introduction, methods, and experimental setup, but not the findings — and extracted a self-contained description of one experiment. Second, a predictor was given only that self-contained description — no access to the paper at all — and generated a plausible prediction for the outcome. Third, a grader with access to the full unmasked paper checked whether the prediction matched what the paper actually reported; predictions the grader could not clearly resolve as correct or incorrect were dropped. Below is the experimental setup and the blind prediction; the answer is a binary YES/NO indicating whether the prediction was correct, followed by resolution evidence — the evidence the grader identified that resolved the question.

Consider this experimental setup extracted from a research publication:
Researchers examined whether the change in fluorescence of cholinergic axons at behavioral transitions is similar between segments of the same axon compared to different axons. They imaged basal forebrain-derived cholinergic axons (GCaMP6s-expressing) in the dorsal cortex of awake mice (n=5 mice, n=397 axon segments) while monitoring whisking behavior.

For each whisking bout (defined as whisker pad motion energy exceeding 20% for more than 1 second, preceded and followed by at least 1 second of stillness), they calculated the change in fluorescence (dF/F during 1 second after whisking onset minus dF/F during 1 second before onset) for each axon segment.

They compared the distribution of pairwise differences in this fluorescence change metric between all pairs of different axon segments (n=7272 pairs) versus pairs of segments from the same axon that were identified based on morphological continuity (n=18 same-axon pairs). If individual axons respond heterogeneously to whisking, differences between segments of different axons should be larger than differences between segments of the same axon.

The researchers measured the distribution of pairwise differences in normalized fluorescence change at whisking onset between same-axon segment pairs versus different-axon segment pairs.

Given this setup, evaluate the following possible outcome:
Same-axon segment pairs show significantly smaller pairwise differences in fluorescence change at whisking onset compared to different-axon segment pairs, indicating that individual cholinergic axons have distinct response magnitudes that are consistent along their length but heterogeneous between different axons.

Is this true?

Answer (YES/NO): YES